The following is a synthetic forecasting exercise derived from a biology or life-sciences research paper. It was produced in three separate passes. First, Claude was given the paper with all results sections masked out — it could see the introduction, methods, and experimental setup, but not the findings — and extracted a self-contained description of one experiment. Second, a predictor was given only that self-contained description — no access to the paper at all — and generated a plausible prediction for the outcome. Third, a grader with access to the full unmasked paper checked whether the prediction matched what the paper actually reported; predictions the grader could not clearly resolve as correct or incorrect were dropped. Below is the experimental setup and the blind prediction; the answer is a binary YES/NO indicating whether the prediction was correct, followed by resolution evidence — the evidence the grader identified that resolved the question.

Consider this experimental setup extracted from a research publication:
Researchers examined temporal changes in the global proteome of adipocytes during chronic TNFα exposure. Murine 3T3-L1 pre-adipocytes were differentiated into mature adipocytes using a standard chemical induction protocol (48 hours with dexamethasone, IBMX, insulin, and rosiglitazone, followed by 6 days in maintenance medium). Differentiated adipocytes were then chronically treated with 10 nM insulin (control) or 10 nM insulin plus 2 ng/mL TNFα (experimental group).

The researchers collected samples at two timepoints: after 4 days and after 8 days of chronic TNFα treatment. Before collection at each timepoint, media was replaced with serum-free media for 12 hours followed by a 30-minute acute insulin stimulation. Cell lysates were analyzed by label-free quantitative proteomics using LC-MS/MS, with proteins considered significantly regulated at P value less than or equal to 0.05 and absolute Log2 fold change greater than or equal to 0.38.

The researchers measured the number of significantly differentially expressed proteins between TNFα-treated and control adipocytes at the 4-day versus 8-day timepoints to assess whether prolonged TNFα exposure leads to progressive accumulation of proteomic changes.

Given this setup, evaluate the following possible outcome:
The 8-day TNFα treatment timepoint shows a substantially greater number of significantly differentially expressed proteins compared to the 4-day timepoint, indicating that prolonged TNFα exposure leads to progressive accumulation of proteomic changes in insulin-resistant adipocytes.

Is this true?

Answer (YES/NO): NO